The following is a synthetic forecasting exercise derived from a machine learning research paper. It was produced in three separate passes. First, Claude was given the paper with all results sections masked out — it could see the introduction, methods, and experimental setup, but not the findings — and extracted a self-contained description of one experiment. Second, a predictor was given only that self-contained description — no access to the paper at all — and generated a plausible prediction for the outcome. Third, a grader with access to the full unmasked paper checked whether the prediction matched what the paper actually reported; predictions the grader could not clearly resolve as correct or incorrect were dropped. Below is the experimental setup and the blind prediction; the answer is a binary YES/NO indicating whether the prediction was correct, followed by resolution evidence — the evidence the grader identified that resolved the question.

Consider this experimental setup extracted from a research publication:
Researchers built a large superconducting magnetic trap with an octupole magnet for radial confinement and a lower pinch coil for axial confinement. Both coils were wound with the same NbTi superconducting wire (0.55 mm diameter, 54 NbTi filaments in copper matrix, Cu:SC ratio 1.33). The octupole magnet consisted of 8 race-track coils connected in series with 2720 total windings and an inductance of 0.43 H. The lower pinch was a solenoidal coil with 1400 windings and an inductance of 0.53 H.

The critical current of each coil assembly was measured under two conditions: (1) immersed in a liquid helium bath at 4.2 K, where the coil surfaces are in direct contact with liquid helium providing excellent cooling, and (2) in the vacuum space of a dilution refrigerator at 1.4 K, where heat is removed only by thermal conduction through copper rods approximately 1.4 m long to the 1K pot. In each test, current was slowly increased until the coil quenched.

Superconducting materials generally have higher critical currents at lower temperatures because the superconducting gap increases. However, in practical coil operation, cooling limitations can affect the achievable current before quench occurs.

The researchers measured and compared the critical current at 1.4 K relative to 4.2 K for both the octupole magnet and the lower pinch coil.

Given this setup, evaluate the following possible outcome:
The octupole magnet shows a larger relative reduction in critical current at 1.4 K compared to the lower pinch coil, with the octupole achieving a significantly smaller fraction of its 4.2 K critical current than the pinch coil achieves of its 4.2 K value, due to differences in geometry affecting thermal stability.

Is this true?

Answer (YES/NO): NO